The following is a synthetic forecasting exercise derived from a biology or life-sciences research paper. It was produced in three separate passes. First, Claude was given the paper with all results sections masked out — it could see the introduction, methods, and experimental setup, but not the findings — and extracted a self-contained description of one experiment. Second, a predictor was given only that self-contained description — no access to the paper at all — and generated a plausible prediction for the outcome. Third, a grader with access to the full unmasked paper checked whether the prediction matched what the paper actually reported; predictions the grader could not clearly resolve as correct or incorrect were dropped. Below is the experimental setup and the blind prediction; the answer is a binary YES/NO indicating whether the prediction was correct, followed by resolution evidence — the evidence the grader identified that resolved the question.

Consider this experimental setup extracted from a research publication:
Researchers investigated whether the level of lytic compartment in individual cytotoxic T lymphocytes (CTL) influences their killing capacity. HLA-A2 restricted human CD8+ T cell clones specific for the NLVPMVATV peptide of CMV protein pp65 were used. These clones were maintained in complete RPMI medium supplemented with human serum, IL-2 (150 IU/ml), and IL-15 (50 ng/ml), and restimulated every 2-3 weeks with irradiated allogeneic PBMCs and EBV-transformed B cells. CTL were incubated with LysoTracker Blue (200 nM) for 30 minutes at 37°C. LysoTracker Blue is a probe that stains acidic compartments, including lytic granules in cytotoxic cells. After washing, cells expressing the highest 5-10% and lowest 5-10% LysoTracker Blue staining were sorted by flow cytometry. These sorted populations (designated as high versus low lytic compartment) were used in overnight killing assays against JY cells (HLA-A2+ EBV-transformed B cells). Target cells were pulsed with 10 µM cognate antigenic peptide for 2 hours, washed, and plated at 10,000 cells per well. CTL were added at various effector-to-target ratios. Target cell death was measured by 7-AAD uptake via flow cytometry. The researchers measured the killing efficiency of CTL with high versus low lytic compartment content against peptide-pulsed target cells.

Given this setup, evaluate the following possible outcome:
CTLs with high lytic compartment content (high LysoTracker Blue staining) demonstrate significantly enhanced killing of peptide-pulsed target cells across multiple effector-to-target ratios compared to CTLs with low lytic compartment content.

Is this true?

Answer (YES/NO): YES